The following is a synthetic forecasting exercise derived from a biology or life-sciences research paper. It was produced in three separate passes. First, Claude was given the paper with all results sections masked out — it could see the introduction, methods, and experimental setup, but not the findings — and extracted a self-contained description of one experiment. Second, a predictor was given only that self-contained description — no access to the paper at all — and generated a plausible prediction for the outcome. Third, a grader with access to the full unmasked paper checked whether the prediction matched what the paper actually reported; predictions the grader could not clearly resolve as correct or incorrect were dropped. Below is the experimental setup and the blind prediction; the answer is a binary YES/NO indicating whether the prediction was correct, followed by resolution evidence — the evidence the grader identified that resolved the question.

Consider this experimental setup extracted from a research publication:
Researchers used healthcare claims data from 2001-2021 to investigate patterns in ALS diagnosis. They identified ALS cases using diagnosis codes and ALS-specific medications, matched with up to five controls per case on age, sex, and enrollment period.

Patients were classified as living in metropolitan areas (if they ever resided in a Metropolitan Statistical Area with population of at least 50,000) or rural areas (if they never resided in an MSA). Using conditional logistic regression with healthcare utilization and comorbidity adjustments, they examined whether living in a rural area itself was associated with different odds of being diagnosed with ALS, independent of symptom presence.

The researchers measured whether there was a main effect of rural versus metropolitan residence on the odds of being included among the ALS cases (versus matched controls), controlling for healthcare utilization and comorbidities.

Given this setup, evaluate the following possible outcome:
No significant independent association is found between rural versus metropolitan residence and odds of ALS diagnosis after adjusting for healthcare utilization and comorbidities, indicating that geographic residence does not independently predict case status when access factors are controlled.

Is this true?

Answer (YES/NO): NO